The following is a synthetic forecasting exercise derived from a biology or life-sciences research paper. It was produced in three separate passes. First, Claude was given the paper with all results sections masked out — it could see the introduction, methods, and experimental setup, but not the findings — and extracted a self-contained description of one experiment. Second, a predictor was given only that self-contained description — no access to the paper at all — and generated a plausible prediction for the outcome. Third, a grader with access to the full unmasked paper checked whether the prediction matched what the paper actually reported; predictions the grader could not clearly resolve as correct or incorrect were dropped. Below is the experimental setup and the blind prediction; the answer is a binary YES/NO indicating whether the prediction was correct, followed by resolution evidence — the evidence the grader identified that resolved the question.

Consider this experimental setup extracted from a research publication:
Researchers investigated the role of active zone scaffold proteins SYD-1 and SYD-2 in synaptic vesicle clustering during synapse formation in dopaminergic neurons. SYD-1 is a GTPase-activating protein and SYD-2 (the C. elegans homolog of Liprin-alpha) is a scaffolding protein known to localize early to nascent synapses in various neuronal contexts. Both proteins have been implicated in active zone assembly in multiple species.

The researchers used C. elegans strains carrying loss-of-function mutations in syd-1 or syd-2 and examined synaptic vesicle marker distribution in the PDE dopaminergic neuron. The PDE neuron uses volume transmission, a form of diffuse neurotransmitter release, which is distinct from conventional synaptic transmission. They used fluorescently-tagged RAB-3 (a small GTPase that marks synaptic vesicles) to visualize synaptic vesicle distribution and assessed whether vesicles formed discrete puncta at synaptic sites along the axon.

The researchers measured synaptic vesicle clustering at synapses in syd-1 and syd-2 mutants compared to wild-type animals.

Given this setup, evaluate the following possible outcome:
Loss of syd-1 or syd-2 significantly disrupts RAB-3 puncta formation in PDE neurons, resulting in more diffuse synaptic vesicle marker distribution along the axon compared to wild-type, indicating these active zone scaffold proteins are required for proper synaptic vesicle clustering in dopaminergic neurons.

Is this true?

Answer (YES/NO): YES